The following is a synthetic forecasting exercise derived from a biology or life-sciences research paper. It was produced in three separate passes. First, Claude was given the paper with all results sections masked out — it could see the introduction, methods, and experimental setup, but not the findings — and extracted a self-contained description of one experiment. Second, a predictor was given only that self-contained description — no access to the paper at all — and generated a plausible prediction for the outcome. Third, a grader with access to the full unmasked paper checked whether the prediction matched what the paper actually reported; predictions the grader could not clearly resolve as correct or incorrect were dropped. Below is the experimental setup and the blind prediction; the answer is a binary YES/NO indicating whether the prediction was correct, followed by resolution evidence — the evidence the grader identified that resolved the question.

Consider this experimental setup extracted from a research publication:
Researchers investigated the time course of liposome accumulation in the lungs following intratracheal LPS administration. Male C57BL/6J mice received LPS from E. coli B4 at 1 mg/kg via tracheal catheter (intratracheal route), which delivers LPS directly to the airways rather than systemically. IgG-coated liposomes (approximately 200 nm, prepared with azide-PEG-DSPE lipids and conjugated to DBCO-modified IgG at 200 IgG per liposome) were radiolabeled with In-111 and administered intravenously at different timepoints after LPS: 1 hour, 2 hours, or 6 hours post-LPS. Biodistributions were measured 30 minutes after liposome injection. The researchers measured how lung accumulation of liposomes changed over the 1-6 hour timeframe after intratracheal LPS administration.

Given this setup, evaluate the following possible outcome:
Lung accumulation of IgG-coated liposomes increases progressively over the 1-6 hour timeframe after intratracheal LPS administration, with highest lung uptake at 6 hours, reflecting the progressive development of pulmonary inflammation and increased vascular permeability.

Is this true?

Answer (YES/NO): NO